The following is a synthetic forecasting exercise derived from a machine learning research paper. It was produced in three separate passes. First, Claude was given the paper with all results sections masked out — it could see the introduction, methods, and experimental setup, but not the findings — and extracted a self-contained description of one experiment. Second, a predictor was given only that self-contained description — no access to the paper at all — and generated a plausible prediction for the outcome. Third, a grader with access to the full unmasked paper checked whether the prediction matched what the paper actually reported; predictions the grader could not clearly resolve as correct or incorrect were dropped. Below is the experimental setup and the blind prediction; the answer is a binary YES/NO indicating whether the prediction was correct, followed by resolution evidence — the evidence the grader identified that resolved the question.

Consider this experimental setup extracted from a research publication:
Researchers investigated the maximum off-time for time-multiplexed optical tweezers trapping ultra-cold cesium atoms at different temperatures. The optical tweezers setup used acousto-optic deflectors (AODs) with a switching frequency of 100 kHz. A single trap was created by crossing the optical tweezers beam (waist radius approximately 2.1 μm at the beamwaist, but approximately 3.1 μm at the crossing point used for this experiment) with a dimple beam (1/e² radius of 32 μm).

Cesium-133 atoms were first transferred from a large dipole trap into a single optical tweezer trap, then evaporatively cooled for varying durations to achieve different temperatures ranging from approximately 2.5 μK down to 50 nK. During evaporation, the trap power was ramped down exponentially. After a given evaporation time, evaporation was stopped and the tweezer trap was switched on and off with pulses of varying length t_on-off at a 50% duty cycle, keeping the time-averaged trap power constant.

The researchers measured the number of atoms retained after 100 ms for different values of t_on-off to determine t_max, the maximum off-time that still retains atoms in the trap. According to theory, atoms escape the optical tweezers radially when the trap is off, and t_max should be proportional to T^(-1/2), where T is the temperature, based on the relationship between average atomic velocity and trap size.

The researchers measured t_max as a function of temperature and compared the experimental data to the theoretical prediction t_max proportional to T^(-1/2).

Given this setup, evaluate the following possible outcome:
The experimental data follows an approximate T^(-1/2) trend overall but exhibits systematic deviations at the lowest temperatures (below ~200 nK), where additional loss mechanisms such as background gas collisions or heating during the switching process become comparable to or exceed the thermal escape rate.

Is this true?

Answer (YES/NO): NO